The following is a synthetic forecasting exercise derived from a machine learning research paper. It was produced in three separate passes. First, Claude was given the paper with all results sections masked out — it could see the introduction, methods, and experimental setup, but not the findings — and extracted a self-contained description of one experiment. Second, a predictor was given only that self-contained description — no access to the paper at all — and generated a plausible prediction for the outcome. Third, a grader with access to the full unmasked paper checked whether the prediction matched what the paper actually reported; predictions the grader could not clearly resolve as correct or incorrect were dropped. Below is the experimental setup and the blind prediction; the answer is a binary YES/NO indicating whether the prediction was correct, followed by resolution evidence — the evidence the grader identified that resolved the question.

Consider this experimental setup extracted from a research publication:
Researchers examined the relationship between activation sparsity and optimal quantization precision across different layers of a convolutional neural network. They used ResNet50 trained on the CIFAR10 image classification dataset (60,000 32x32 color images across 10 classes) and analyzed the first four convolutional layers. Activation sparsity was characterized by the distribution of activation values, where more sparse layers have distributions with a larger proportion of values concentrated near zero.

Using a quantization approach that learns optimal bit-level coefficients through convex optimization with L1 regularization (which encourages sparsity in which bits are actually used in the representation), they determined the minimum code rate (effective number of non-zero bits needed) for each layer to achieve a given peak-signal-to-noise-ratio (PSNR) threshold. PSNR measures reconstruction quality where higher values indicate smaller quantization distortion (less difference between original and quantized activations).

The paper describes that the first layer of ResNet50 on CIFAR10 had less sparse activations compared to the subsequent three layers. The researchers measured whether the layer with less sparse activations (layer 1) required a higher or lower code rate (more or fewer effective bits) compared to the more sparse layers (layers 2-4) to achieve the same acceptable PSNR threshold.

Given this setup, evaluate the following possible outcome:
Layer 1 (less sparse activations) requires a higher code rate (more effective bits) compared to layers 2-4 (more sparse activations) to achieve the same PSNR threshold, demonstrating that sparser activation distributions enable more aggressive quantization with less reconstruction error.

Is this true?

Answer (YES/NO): YES